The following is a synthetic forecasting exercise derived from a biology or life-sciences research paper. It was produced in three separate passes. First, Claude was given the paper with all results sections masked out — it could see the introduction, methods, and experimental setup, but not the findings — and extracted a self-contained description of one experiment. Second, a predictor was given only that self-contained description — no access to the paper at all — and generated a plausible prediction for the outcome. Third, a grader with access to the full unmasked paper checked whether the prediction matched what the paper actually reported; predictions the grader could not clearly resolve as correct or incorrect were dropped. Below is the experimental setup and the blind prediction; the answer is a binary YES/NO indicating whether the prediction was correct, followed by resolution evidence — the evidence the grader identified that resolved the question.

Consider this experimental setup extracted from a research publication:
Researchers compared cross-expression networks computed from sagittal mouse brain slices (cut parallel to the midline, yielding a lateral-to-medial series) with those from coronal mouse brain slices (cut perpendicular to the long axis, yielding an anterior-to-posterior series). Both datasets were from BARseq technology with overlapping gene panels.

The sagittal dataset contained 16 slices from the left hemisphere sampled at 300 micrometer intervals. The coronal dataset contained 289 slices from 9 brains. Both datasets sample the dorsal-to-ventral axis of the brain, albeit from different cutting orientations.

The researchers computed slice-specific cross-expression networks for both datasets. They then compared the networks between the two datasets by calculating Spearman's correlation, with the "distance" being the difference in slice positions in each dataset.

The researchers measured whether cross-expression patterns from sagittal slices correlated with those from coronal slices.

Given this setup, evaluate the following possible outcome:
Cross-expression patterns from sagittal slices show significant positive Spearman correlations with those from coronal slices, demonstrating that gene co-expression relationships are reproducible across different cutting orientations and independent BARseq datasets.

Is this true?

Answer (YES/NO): NO